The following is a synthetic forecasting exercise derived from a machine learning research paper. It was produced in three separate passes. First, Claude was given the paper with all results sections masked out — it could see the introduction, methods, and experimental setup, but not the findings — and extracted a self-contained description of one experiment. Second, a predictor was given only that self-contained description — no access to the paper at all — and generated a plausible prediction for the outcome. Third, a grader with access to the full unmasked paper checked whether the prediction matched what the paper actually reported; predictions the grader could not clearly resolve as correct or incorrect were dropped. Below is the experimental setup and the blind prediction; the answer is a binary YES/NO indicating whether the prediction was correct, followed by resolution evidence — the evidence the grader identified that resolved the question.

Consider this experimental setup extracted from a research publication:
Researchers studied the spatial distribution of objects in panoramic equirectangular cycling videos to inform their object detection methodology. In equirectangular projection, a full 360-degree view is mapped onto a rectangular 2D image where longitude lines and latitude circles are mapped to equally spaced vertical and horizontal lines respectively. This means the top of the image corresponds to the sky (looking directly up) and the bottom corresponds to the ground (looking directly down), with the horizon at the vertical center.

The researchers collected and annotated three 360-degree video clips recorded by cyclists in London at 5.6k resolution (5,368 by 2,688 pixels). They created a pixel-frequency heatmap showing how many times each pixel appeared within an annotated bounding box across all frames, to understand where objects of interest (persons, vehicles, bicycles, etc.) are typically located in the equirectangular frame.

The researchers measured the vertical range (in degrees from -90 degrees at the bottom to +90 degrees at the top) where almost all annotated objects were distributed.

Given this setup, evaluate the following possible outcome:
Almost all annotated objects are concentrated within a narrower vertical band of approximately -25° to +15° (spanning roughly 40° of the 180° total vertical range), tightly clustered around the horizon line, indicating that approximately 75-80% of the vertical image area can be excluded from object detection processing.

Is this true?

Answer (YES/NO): NO